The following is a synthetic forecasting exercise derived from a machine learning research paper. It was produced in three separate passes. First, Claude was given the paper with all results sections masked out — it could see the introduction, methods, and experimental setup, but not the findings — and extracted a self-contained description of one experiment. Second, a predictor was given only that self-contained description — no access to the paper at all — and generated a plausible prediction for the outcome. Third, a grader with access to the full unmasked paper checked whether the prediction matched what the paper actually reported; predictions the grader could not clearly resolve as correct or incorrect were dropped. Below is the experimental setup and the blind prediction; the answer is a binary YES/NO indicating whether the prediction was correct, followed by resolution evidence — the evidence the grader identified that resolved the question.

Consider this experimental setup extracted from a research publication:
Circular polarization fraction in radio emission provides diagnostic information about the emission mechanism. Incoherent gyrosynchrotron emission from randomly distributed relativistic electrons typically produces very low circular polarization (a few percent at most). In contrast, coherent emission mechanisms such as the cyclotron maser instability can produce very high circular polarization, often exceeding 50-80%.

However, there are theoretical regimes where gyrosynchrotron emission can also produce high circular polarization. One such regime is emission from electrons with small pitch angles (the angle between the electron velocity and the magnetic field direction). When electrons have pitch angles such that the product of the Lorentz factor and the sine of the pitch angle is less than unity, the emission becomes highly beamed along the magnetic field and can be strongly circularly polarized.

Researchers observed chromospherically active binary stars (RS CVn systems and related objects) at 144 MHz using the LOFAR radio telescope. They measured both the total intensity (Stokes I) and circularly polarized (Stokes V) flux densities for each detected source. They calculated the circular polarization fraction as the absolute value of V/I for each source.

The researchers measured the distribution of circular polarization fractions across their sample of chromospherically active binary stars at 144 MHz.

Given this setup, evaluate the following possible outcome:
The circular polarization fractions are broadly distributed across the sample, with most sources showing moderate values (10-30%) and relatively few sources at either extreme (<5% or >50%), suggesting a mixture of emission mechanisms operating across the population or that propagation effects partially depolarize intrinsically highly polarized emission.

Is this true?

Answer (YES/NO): NO